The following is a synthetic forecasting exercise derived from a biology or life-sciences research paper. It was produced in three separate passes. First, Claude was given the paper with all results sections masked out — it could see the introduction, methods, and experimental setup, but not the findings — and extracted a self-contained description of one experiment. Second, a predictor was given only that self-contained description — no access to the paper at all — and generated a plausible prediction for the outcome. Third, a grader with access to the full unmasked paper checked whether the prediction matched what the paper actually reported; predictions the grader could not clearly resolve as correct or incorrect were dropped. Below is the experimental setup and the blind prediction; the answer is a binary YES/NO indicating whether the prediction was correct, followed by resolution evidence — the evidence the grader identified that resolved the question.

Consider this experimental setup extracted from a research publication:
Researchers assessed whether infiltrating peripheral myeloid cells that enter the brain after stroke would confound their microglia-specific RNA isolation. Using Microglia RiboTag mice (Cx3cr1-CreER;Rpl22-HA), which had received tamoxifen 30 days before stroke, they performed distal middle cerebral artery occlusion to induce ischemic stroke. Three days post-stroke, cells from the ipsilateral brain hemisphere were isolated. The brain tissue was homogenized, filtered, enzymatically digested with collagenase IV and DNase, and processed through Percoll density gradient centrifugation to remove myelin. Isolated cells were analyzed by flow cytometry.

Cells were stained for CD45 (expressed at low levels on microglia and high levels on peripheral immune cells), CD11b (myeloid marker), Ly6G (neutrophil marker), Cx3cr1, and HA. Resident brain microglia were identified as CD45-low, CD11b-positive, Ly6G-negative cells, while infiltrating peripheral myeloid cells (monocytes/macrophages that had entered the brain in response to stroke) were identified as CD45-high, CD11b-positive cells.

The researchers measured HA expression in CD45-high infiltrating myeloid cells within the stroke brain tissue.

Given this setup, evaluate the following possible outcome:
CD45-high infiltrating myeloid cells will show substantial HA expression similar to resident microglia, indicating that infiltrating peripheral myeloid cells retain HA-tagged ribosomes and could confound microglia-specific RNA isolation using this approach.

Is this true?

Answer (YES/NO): NO